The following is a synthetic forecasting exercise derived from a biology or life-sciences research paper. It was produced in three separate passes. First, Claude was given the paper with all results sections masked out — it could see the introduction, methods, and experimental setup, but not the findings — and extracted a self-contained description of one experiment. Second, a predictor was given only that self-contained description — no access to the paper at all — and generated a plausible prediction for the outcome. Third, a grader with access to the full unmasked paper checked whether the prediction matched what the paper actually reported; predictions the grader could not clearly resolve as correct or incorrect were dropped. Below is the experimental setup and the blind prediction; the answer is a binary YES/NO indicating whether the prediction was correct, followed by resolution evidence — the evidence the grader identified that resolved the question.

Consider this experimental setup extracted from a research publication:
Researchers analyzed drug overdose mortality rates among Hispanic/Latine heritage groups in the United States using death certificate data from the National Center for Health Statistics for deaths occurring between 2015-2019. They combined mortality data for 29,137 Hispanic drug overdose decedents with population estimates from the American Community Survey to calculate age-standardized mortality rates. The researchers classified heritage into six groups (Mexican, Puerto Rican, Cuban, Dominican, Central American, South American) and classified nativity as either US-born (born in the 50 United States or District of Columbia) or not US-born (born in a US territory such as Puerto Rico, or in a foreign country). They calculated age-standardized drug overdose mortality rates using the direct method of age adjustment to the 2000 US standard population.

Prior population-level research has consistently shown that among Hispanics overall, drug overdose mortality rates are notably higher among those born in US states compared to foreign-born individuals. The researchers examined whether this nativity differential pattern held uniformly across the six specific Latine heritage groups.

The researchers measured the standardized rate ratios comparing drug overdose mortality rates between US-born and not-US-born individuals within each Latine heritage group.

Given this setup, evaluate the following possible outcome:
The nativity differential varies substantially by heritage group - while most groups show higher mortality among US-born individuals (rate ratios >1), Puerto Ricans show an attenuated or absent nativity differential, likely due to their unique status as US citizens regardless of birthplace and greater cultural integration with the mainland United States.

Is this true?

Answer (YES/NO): NO